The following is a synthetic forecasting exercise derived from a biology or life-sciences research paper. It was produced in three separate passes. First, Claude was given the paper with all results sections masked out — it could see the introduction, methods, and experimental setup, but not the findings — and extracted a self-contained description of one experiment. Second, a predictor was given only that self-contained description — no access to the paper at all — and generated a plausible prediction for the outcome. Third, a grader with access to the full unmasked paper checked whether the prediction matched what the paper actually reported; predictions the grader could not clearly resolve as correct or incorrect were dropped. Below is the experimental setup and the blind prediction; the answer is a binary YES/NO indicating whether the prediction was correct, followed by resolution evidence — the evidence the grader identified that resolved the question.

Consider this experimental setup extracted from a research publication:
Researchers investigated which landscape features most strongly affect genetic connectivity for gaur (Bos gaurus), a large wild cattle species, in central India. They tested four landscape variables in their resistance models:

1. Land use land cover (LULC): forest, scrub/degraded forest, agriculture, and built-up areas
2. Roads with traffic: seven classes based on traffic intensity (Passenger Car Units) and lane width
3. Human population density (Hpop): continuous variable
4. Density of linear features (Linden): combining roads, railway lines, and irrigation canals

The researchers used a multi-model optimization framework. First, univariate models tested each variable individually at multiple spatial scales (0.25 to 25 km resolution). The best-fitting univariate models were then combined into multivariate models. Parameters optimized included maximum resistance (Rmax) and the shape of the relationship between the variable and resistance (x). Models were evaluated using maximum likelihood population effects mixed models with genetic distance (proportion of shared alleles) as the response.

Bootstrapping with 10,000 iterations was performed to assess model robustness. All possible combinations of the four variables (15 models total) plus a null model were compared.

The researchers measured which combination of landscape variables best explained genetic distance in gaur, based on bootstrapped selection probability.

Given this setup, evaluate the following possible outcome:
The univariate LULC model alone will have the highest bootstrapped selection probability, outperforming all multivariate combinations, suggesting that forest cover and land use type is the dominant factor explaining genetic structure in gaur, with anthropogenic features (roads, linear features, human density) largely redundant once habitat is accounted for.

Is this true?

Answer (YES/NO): NO